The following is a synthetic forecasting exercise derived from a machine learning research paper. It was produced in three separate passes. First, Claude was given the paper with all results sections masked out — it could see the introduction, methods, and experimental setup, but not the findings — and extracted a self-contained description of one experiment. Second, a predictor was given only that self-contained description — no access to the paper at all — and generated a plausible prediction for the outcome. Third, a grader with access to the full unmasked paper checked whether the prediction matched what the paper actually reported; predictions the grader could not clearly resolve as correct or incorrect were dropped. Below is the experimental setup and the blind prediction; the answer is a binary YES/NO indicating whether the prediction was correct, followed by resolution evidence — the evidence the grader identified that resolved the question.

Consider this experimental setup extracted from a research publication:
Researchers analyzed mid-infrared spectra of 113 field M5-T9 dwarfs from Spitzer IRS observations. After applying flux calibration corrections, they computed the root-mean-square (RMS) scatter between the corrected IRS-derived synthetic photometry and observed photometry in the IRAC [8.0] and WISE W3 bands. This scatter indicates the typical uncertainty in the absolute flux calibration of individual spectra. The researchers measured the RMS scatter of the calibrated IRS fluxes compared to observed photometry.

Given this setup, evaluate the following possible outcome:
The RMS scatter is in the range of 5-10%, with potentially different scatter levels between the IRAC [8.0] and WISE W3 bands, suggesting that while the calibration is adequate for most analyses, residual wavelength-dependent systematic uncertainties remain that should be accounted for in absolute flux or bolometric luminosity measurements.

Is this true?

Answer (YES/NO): NO